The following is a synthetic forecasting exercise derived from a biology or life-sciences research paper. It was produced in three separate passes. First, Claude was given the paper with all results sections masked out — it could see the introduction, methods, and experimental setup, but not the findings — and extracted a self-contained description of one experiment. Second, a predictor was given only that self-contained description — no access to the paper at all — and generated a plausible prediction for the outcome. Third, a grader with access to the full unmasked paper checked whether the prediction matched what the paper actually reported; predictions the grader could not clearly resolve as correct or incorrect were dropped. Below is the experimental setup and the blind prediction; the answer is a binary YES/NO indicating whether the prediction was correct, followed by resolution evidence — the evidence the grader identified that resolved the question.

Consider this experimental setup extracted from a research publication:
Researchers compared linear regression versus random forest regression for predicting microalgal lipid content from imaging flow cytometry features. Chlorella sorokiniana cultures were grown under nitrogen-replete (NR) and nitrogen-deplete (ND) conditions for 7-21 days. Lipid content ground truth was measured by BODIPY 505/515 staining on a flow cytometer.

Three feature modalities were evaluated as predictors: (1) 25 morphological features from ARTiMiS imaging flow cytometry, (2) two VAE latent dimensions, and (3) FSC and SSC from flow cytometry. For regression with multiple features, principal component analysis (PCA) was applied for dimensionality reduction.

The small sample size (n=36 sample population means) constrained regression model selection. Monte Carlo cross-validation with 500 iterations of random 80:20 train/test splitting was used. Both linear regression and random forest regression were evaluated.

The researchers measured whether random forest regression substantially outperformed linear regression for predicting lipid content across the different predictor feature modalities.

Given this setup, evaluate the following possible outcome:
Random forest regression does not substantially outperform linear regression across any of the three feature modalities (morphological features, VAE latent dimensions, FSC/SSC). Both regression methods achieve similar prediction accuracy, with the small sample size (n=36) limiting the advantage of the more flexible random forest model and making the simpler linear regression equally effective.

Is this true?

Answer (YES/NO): NO